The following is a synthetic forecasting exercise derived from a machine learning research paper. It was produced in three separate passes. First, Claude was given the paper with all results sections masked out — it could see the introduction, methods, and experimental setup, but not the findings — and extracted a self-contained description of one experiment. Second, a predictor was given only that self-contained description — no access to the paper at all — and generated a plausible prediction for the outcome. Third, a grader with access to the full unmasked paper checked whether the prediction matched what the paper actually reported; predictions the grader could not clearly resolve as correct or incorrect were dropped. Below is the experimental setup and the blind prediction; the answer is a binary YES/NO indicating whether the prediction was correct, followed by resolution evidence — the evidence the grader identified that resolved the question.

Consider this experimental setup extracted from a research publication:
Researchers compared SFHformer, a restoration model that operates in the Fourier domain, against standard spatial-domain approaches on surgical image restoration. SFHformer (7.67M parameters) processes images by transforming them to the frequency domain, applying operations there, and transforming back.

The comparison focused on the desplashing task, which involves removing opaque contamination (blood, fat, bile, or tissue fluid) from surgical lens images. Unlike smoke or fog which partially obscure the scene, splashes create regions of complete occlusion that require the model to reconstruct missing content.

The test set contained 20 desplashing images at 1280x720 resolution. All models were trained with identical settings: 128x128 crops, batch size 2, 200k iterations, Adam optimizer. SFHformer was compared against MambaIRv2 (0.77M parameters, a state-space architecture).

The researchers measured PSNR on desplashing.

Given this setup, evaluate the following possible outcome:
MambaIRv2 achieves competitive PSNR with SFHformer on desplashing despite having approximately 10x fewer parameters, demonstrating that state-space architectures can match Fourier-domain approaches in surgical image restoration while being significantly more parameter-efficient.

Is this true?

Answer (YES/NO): YES